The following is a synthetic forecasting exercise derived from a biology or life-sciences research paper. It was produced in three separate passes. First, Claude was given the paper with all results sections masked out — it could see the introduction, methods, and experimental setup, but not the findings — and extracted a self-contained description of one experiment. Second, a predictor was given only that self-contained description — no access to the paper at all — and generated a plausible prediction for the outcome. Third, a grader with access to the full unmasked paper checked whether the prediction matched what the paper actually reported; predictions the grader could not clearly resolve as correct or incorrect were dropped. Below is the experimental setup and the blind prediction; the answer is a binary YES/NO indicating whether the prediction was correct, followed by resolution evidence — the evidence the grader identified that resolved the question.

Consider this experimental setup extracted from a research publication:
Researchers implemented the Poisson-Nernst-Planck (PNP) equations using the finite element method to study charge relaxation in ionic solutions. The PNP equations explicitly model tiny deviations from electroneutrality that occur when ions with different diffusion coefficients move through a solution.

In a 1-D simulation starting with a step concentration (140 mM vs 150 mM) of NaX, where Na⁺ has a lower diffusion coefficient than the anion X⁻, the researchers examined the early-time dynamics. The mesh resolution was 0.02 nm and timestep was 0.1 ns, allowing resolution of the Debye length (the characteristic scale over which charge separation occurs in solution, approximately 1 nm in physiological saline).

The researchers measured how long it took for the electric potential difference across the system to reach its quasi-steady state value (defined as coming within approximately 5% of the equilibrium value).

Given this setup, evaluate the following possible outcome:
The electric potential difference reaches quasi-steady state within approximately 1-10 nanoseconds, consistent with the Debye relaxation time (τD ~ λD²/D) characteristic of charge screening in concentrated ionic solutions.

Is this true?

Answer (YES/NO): YES